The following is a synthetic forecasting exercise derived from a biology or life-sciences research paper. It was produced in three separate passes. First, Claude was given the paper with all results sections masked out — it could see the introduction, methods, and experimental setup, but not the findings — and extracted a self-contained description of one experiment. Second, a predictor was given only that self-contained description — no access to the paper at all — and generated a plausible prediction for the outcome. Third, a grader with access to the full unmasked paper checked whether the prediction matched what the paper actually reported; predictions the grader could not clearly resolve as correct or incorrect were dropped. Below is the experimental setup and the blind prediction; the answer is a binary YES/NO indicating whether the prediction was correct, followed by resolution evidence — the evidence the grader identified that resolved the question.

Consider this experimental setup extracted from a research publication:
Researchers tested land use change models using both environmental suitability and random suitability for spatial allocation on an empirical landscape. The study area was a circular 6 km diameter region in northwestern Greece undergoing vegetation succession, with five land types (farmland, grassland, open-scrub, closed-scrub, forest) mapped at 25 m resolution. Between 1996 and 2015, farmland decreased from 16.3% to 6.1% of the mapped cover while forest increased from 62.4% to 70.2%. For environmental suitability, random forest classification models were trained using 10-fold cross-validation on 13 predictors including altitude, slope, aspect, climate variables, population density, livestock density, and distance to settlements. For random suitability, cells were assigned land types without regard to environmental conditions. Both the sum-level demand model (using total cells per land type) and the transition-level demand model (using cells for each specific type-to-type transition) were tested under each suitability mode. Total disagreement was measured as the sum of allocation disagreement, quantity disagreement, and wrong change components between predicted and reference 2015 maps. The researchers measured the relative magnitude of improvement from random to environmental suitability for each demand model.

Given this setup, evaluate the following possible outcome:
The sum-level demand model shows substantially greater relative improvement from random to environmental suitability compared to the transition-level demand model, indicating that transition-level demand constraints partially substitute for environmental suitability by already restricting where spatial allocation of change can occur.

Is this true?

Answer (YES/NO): YES